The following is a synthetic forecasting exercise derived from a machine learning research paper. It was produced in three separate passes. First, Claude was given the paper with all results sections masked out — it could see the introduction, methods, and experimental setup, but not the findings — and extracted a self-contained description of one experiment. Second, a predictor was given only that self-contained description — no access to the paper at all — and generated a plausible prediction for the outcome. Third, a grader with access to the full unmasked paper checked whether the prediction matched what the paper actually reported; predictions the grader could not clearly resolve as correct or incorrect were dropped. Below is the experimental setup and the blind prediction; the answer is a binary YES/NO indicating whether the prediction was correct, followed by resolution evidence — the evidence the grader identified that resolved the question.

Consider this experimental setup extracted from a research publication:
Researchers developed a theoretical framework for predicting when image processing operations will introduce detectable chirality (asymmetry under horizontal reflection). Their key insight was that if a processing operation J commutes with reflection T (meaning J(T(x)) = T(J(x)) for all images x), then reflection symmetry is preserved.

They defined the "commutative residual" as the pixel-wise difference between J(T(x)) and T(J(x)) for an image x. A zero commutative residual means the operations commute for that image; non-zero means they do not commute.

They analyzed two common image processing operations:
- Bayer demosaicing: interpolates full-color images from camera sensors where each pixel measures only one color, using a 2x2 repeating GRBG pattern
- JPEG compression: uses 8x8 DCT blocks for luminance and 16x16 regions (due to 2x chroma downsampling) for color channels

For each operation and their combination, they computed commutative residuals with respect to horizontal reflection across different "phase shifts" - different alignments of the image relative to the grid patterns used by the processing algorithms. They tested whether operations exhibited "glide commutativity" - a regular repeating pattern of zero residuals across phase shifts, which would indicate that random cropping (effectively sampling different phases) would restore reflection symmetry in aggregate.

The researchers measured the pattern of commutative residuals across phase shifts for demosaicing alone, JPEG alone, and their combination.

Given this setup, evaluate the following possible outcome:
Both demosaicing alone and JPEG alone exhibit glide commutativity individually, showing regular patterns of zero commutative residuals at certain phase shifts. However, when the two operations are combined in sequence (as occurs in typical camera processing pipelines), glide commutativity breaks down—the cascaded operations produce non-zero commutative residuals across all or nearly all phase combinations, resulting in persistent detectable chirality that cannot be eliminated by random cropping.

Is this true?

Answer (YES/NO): YES